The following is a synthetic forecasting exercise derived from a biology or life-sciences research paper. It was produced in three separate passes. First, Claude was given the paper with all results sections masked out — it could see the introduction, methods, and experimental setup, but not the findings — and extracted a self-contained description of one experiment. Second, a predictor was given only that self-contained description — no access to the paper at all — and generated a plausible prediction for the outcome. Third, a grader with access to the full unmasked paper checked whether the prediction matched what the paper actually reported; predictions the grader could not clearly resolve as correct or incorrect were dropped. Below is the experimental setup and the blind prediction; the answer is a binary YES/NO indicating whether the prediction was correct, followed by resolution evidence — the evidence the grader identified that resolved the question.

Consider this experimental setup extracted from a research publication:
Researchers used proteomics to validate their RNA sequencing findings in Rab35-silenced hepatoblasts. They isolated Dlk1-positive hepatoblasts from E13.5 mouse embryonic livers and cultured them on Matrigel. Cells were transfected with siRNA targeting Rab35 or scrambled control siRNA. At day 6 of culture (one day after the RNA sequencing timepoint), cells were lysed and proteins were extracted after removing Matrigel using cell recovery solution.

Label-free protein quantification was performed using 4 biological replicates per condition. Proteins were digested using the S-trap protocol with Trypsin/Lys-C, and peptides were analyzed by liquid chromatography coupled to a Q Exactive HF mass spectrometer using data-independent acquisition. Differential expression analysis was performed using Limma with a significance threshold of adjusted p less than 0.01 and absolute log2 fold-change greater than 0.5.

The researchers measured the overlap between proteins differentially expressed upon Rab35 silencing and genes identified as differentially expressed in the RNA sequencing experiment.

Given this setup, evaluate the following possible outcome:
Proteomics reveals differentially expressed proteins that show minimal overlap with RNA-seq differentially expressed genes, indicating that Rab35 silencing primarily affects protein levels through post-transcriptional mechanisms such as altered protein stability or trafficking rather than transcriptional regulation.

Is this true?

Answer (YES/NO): NO